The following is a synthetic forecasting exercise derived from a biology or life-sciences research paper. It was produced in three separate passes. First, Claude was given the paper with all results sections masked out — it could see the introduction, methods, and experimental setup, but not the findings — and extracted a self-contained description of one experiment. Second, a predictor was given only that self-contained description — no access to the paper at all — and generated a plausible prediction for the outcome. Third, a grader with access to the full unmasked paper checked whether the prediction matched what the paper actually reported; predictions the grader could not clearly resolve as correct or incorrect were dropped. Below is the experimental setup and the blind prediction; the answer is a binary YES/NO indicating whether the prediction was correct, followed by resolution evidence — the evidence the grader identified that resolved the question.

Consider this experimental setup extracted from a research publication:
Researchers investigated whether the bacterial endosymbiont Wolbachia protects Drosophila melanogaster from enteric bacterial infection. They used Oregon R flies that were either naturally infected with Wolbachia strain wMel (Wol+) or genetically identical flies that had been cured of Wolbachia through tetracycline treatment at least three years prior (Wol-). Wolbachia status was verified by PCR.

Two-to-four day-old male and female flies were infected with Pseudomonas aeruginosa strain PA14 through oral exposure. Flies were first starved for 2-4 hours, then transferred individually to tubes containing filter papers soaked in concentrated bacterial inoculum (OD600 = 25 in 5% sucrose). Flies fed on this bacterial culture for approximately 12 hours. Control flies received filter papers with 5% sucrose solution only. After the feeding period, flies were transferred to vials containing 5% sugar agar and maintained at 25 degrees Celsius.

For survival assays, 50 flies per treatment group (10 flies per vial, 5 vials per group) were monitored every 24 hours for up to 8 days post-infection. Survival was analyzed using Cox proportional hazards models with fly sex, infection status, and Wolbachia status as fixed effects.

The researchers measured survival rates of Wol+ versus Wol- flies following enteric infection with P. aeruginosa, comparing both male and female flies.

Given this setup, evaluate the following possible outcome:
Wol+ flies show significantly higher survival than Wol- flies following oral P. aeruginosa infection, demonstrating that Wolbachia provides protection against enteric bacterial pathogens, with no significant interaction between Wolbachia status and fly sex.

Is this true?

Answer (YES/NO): NO